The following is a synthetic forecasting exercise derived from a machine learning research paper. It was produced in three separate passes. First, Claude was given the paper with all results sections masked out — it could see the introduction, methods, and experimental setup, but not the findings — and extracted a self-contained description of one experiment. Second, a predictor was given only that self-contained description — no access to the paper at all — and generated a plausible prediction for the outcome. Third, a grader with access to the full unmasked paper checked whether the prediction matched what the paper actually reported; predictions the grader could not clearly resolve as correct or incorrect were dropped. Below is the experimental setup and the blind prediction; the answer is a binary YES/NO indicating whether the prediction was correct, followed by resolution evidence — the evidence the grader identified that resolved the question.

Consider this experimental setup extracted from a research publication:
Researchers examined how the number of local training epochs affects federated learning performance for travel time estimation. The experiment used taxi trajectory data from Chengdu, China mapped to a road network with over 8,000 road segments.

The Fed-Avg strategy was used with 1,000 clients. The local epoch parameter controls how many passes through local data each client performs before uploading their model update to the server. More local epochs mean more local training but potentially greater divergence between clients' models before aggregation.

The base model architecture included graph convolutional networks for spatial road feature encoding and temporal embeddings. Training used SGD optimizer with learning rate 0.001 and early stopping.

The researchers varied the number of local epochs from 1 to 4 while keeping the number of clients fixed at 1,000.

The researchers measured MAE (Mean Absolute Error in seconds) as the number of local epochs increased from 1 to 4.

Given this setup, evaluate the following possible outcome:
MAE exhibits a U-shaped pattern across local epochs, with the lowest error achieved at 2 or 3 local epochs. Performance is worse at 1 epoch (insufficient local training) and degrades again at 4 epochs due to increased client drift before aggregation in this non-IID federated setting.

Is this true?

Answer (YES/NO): NO